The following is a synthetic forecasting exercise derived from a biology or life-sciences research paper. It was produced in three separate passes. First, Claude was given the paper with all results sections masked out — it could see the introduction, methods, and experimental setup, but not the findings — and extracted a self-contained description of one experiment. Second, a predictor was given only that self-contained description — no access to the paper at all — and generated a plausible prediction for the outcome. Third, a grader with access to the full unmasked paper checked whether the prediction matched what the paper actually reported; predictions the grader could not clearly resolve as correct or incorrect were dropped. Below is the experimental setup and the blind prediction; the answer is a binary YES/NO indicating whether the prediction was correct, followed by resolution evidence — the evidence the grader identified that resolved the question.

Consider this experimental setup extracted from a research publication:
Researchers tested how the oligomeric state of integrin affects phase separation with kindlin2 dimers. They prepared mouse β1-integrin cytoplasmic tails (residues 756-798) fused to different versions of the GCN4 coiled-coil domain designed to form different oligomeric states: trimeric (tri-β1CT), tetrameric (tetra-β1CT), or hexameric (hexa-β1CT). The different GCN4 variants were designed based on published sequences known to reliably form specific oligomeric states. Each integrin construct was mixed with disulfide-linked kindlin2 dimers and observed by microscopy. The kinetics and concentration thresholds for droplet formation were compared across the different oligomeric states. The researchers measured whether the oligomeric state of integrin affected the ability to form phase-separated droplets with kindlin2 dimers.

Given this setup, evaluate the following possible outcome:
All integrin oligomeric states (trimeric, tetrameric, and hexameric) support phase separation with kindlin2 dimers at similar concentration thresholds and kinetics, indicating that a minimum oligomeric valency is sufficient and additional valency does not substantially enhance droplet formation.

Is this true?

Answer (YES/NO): NO